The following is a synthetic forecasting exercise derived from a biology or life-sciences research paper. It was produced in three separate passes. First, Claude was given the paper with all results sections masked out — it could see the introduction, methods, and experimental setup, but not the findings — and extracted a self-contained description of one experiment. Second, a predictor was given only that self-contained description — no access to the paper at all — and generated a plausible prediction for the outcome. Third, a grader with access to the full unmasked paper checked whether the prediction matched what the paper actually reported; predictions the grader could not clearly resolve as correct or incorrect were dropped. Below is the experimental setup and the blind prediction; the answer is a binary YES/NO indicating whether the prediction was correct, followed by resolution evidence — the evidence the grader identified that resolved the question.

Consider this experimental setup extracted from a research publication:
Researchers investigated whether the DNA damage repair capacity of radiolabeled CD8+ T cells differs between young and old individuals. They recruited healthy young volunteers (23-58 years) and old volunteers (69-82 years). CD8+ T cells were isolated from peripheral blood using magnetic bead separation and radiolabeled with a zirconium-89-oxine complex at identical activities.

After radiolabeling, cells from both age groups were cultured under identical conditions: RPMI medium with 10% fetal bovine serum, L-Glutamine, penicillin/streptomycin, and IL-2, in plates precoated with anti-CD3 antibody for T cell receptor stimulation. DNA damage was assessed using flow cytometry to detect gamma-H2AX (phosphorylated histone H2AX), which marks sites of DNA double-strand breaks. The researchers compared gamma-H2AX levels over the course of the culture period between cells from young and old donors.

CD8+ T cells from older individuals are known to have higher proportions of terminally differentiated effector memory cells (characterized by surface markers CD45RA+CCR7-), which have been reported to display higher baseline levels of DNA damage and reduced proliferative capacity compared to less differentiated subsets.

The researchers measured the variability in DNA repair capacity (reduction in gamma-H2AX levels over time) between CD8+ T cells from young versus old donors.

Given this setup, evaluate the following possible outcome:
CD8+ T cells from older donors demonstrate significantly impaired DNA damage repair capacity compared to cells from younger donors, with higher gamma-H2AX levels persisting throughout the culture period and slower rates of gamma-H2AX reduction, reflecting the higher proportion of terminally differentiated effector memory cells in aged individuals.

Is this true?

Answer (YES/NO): NO